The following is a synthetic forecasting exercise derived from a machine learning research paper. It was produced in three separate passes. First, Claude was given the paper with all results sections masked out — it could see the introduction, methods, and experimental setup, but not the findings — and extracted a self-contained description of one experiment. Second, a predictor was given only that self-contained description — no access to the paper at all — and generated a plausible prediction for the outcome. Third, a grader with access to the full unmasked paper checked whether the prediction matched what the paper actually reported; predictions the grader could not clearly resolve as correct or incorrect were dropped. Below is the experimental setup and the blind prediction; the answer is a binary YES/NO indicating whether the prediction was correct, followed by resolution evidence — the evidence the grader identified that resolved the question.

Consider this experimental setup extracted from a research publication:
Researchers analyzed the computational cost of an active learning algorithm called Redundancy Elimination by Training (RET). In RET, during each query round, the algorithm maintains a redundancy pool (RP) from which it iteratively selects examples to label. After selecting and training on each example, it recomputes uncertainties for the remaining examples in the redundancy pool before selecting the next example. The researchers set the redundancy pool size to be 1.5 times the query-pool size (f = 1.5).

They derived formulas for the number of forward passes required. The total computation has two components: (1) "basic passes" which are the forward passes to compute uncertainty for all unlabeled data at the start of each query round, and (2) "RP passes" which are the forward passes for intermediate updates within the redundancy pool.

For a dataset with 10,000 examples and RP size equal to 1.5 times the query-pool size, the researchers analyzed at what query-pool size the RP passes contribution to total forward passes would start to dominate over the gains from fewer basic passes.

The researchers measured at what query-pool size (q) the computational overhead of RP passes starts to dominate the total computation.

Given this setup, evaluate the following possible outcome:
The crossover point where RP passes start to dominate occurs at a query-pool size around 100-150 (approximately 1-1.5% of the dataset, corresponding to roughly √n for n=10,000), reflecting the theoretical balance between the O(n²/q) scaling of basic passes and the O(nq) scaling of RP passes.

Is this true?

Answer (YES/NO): YES